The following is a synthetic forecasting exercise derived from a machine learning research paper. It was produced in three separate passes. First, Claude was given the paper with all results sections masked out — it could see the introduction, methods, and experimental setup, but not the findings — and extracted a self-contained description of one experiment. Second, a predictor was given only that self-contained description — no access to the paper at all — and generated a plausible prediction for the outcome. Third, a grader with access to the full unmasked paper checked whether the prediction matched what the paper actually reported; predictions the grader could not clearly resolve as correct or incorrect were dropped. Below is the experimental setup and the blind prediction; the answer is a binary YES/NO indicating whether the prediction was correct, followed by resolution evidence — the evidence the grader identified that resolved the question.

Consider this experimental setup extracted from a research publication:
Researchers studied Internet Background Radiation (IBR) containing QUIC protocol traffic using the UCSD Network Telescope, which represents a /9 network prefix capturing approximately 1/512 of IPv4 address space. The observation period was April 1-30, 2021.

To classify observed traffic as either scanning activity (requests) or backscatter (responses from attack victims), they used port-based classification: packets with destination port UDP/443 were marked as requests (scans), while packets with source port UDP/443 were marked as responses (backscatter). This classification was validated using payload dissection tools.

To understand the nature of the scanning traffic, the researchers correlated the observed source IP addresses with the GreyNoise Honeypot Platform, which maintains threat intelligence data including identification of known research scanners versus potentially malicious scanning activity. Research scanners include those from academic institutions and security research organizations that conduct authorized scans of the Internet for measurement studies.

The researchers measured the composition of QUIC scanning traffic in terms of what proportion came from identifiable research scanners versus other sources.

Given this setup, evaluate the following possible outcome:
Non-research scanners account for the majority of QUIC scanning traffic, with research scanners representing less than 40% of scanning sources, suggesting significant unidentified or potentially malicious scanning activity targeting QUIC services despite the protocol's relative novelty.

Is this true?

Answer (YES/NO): NO